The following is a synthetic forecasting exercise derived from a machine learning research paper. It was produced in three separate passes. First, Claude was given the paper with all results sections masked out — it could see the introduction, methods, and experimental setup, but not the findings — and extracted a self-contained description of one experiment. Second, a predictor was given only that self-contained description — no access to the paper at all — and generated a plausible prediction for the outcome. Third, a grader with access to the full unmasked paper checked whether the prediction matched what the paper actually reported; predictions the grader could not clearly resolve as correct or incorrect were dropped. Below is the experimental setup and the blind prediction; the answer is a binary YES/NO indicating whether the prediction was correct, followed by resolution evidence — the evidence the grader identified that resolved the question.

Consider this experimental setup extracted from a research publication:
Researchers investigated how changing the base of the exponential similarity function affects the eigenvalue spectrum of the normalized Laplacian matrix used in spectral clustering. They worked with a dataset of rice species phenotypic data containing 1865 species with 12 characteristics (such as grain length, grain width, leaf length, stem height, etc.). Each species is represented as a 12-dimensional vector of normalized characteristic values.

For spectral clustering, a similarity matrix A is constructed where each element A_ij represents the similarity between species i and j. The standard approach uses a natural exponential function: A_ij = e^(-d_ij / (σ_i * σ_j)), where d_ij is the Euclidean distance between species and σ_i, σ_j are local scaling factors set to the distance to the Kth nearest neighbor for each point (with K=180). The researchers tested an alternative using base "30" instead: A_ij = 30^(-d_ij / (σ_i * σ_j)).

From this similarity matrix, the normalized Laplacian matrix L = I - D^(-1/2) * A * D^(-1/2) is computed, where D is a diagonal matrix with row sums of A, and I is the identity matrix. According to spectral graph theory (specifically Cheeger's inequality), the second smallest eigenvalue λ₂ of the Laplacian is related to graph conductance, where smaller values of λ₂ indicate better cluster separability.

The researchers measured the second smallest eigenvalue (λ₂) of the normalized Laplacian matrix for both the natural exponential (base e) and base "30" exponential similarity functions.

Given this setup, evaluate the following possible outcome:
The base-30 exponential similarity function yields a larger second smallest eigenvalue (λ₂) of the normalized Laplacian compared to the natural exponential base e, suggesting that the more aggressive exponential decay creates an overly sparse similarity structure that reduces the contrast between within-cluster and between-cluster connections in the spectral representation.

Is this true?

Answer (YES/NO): NO